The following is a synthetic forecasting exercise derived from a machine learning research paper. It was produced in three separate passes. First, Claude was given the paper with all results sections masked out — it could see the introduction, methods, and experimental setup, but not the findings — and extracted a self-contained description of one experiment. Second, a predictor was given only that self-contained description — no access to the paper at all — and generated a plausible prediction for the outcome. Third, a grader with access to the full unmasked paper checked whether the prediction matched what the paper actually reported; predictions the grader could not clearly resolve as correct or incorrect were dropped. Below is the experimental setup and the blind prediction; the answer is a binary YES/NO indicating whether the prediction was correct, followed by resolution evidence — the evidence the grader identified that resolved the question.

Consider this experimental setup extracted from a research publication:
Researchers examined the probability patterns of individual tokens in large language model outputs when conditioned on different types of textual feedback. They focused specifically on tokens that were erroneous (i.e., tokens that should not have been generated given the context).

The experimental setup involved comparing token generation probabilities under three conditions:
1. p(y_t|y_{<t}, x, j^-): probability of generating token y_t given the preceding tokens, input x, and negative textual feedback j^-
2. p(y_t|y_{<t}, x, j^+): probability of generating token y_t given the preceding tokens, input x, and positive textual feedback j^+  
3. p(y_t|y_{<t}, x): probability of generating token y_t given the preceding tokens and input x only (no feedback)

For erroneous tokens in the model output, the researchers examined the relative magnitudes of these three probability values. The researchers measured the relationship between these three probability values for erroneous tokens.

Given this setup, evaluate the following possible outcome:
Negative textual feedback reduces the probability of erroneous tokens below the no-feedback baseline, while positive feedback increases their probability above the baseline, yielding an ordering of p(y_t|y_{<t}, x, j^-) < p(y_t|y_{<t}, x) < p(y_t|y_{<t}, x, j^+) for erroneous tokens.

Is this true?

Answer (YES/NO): NO